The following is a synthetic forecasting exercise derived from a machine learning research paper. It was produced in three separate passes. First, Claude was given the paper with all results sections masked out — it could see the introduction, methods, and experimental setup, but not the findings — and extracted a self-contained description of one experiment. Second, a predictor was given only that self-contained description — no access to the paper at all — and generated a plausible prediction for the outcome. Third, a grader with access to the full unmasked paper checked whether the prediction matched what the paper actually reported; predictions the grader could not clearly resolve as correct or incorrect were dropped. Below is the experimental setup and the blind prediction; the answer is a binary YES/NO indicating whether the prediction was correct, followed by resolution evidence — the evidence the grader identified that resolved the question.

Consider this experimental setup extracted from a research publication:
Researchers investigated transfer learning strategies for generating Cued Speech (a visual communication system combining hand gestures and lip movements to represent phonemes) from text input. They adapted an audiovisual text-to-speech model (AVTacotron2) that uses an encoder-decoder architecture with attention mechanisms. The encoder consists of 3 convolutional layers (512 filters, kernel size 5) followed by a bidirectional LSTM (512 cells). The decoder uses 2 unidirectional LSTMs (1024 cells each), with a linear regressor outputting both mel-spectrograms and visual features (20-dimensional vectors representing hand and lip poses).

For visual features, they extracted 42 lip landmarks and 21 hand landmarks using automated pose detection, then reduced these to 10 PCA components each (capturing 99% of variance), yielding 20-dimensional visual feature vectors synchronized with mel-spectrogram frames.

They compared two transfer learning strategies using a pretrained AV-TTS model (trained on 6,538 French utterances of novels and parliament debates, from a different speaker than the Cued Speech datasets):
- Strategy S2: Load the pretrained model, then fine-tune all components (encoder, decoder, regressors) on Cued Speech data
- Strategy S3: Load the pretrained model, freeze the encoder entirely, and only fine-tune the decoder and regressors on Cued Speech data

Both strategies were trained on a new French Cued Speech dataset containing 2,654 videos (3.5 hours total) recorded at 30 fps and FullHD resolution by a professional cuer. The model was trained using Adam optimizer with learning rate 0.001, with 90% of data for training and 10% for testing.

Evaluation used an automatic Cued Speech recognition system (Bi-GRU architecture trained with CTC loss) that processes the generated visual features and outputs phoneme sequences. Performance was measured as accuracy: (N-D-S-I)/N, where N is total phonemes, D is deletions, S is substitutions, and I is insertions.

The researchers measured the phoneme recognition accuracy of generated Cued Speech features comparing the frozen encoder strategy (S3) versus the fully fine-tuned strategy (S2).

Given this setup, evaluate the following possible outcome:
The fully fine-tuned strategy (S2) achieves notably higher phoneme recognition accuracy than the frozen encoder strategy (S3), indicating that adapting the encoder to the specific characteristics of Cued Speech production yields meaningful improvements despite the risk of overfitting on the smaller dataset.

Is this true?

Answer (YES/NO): NO